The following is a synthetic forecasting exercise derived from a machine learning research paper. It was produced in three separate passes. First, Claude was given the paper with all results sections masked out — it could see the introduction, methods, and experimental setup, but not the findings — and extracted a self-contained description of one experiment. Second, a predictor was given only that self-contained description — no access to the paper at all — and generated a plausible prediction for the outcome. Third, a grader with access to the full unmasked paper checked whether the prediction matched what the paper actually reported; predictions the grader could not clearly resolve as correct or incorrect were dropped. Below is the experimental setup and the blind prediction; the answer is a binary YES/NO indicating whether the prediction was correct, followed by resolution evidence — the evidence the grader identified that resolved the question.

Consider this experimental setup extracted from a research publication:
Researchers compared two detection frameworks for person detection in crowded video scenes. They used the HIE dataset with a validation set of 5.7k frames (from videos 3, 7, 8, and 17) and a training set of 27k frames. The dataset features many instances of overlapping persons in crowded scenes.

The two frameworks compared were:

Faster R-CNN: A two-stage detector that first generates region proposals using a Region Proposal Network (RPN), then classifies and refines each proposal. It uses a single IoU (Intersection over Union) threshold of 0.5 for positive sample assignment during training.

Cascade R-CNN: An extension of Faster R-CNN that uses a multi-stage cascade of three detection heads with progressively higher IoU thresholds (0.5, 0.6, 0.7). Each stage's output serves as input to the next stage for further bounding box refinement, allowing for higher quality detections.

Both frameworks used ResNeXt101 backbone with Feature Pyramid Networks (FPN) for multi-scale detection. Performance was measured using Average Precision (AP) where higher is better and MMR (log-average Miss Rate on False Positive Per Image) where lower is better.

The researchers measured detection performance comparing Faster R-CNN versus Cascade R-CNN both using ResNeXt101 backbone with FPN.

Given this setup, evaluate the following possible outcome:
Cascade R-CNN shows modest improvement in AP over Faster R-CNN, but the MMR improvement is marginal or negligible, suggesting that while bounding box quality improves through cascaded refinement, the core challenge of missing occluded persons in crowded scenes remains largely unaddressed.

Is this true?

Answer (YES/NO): NO